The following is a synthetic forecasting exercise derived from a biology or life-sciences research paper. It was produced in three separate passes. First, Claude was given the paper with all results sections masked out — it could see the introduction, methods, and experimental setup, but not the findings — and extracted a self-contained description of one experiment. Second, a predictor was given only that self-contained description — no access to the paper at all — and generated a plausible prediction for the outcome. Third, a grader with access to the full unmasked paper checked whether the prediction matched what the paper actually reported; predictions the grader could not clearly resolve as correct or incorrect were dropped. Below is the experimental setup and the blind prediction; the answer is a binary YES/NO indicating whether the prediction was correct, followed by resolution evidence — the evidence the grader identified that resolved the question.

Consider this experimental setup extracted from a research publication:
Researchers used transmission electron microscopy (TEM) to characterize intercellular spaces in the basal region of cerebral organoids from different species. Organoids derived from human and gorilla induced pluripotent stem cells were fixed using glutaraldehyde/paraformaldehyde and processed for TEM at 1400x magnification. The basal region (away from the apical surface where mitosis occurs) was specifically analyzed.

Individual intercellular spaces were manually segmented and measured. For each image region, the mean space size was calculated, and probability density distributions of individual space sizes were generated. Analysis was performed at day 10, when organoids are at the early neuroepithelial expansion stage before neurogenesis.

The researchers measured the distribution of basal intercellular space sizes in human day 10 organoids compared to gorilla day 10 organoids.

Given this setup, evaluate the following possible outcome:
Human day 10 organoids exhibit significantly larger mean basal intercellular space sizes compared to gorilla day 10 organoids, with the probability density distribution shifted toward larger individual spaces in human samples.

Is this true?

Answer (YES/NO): YES